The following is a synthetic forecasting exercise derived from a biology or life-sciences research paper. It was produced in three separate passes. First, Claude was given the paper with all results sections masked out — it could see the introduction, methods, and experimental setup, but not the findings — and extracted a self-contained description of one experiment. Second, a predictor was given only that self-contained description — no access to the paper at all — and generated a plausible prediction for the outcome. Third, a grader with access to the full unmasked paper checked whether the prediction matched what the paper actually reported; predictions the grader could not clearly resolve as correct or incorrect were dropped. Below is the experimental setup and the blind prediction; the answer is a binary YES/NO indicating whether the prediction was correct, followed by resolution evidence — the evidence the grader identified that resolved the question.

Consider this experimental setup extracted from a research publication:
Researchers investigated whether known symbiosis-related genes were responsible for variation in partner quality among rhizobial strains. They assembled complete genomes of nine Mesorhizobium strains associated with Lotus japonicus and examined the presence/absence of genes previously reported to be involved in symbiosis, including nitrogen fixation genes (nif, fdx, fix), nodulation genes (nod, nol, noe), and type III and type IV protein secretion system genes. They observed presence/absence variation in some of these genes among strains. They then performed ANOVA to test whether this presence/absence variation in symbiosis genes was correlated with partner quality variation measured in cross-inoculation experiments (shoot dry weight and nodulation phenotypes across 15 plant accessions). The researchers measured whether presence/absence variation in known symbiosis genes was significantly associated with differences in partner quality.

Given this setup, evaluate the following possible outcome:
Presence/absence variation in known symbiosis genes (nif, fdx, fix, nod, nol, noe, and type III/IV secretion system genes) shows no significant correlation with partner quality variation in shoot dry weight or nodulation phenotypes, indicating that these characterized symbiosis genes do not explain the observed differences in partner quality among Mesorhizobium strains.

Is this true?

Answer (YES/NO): YES